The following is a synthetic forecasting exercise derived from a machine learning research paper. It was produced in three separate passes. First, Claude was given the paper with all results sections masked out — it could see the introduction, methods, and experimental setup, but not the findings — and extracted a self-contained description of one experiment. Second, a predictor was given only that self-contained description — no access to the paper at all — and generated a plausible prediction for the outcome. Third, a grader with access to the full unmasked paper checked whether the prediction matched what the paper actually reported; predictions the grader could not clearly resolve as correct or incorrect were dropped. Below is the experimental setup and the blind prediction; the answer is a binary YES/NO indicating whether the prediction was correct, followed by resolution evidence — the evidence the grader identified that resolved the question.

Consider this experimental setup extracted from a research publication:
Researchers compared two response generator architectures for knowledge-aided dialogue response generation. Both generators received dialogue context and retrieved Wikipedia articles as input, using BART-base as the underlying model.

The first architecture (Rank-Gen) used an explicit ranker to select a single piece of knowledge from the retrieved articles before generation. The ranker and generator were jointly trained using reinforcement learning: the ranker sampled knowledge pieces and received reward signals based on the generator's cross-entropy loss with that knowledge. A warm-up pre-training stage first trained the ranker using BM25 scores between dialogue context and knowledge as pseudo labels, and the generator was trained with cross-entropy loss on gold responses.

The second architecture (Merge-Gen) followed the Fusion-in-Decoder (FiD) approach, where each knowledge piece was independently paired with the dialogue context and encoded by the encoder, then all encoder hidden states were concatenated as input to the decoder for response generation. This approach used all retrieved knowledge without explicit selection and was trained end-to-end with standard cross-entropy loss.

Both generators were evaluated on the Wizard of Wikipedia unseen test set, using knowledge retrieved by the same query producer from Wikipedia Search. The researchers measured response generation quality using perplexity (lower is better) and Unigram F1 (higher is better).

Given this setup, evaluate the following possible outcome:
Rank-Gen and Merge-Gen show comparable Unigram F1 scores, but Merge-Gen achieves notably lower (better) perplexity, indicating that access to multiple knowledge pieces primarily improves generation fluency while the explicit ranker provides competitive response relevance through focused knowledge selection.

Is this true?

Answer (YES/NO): NO